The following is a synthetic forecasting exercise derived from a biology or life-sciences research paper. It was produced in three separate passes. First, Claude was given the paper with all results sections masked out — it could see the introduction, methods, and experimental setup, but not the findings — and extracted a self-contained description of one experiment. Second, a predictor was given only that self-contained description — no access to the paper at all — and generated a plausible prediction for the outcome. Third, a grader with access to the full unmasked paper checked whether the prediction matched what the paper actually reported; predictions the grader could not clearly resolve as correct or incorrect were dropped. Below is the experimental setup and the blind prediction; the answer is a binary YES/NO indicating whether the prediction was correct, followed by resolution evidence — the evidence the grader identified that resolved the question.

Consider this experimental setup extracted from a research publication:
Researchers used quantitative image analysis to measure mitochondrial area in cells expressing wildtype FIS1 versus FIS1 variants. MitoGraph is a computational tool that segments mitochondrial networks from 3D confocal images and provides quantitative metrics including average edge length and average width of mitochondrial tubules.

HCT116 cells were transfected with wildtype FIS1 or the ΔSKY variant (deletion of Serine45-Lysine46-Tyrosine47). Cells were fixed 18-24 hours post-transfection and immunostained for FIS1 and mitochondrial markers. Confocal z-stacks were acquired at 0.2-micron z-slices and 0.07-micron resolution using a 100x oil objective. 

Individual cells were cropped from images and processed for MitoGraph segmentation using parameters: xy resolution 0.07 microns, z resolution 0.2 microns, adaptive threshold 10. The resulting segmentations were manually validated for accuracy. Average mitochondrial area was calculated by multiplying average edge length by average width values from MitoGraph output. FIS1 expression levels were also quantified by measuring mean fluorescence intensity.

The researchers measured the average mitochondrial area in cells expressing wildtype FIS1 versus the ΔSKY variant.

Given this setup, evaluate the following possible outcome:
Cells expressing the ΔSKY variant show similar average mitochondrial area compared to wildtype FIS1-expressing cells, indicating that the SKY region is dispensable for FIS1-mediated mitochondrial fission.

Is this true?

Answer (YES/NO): NO